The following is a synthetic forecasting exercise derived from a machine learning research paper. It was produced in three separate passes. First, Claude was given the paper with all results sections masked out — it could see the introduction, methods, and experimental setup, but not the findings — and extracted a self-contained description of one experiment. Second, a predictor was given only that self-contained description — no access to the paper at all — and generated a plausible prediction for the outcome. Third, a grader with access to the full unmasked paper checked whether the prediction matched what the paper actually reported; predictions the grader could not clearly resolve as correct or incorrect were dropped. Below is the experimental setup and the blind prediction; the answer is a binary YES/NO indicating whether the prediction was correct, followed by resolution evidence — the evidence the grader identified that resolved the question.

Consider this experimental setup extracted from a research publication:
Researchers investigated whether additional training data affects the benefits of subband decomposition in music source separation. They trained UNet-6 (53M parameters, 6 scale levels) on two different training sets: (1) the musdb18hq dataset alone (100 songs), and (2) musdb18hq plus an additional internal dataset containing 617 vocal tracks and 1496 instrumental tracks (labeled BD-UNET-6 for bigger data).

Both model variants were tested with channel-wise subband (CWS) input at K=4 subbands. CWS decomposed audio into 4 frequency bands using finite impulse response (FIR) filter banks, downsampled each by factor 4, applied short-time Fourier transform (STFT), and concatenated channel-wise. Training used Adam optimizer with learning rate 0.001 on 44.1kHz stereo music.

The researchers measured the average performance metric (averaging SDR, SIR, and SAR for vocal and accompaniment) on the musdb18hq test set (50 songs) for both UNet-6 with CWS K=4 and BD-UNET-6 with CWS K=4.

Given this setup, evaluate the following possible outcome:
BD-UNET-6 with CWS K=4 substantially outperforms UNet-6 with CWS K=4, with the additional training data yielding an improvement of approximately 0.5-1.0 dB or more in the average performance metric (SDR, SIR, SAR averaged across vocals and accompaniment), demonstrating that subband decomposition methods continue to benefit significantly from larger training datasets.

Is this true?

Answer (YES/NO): NO